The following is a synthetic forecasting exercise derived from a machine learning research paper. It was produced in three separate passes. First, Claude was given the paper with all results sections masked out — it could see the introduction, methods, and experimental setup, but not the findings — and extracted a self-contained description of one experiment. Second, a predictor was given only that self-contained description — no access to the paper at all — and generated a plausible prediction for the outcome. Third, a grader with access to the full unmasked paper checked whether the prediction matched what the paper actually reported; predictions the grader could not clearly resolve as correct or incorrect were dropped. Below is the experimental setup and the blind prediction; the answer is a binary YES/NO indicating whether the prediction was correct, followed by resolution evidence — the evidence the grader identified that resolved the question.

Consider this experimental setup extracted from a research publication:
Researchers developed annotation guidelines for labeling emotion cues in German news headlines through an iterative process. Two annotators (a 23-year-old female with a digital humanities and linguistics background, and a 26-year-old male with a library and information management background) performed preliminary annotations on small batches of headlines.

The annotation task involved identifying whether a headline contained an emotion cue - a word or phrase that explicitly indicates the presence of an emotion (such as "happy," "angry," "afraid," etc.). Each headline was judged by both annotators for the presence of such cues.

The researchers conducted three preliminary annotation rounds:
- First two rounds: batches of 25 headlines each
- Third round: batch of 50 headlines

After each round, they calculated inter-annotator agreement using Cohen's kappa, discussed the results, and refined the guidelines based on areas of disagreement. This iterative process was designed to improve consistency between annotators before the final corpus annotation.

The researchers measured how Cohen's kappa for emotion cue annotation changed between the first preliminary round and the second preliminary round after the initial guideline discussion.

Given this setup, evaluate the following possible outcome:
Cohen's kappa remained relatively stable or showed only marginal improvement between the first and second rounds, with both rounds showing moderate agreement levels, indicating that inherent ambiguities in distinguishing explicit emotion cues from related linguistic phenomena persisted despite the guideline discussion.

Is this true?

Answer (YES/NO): NO